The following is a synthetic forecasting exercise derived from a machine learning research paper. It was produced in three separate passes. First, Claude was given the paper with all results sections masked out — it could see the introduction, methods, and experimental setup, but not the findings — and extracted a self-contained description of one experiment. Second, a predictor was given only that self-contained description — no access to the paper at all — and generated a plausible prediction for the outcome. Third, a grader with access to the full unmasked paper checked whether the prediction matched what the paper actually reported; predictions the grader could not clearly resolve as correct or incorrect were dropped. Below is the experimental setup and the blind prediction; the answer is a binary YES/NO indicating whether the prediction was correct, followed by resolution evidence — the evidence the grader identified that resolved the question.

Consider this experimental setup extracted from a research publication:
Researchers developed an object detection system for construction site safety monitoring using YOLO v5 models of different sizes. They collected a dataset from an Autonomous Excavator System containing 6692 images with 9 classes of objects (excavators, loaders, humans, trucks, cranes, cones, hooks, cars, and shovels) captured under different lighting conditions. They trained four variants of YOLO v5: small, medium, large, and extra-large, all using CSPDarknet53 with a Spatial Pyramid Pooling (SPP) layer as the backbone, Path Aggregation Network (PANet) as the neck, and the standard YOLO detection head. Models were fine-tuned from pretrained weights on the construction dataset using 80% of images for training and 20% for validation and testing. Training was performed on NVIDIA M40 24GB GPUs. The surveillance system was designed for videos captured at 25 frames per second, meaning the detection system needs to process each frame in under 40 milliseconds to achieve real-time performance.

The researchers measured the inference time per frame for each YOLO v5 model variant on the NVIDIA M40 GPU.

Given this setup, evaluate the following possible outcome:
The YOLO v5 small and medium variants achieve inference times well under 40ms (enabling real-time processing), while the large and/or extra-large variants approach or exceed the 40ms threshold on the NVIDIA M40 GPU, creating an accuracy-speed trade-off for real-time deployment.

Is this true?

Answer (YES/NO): NO